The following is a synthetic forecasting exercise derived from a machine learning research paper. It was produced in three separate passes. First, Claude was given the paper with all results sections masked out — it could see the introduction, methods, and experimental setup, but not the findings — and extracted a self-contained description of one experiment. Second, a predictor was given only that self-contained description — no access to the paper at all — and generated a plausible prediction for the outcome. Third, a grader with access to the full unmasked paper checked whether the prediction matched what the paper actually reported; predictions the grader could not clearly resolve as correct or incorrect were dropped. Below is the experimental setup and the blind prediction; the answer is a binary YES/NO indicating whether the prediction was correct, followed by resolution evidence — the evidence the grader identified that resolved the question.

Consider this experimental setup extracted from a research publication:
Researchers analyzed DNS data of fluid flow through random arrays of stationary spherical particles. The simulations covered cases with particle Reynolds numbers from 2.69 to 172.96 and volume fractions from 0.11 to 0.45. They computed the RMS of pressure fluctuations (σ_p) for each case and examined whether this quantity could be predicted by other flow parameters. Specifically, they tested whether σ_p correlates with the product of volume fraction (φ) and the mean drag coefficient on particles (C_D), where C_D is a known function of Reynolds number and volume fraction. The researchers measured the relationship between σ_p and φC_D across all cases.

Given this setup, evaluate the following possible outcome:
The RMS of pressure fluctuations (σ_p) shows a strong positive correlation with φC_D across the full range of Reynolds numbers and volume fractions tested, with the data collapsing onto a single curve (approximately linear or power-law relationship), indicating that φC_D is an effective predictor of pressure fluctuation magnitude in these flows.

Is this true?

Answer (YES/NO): YES